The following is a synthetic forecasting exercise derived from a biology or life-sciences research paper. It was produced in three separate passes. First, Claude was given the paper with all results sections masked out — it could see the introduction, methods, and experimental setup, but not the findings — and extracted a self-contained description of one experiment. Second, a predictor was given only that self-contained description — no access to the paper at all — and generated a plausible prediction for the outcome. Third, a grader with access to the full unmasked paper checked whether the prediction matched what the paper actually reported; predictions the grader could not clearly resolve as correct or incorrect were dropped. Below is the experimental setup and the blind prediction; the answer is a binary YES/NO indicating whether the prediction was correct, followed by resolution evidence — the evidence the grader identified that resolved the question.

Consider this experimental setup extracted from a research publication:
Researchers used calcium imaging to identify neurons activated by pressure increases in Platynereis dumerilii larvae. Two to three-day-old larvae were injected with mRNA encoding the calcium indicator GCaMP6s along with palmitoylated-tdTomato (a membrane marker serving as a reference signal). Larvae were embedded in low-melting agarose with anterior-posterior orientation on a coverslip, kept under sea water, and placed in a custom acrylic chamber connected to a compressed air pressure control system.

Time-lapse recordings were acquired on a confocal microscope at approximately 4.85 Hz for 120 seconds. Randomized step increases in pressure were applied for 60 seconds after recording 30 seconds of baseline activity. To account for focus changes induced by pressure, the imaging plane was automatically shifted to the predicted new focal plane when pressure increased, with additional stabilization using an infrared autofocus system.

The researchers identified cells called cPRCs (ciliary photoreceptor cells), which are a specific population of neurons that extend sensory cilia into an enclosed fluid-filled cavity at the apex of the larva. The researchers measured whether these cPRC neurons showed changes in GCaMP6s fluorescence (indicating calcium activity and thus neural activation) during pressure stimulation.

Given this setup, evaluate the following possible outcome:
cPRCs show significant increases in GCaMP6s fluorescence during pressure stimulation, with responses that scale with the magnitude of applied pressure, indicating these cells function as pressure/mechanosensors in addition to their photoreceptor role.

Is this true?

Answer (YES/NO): YES